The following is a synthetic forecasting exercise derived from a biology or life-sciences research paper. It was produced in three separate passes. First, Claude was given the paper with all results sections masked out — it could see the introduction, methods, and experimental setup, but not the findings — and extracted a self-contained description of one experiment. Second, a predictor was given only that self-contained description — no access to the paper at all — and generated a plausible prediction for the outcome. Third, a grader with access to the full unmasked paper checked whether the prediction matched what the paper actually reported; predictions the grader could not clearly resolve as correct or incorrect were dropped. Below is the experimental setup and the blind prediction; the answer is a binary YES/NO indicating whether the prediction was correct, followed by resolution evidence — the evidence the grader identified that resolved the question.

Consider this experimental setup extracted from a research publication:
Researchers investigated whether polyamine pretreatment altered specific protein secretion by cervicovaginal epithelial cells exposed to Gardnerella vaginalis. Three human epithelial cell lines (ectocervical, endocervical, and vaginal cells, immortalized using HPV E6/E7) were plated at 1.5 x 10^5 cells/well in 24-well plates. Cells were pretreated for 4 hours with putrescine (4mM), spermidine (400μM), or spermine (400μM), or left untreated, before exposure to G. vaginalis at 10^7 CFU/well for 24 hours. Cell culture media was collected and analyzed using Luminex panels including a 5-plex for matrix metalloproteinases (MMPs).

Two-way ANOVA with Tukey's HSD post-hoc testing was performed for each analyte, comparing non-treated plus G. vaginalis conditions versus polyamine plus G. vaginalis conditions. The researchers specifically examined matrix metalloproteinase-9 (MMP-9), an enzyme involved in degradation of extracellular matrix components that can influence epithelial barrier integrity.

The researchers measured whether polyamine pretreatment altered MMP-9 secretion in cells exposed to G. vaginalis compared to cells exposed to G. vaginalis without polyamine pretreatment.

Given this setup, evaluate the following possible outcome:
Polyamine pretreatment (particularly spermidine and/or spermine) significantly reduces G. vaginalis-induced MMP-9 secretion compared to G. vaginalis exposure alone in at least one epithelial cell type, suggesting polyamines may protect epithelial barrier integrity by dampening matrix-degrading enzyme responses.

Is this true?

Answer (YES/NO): YES